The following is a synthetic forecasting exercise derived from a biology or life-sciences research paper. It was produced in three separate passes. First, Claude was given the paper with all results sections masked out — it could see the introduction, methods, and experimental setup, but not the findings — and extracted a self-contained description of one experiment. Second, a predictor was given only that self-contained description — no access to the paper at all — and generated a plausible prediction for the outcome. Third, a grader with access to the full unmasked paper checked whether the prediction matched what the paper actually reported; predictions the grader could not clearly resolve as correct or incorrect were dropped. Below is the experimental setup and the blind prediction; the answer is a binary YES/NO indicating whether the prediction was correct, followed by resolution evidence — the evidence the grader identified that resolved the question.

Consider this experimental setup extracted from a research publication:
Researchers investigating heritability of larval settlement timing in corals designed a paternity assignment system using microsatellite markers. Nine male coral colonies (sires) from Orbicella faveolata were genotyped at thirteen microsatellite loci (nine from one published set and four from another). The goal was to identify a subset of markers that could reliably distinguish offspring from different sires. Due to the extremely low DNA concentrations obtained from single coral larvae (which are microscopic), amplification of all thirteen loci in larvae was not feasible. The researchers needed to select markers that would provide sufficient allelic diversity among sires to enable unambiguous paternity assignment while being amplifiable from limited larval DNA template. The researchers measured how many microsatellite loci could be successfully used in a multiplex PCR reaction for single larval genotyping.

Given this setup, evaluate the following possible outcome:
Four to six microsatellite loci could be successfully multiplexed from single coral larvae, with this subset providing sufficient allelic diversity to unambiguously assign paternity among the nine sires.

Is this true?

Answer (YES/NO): YES